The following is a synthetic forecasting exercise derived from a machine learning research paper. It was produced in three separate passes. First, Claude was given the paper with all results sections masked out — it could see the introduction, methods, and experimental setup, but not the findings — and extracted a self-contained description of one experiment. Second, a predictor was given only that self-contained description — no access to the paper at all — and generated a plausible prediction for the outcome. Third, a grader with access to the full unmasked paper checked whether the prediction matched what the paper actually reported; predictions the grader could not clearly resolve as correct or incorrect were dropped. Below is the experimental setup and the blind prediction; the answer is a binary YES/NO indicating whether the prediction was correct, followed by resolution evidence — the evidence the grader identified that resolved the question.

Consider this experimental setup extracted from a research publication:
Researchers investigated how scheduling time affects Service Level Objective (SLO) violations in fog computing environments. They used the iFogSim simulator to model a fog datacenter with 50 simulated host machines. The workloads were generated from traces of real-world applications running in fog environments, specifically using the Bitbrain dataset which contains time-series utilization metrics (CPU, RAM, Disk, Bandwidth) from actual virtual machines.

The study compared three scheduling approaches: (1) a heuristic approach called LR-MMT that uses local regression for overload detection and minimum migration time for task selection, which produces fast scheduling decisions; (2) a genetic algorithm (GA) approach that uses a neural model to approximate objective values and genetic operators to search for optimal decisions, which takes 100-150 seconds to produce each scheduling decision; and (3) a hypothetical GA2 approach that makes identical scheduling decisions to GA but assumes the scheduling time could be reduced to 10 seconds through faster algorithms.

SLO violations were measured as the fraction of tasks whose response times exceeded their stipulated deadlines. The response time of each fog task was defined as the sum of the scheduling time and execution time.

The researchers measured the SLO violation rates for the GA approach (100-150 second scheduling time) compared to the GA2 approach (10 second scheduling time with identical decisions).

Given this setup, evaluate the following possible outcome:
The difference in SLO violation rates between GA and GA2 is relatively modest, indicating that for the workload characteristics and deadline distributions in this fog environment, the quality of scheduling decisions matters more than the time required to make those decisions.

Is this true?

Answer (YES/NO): NO